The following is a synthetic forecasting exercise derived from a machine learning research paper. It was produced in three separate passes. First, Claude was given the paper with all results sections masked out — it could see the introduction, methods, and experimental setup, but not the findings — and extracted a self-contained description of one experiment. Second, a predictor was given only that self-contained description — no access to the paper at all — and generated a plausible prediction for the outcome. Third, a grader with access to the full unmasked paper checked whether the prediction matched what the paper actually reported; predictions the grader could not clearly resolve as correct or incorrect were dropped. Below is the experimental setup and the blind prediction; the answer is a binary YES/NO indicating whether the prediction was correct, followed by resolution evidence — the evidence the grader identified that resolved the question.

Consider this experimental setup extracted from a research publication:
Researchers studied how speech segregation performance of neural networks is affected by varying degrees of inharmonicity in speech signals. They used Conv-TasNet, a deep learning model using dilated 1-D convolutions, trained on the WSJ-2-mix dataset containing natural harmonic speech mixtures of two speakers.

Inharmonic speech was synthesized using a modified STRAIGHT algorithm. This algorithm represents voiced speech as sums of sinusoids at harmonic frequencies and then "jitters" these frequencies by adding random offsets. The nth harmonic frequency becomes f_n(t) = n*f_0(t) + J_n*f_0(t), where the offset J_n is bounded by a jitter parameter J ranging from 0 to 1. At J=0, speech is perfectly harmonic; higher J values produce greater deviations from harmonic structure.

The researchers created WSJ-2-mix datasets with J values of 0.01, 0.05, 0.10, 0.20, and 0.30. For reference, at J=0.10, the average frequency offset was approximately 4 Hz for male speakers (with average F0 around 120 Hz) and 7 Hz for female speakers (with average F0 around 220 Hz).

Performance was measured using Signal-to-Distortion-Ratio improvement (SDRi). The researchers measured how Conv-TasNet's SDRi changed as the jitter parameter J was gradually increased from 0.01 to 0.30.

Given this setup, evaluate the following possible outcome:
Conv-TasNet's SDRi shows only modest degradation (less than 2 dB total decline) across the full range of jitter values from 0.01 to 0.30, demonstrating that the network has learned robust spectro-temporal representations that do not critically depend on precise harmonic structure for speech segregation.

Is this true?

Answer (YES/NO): NO